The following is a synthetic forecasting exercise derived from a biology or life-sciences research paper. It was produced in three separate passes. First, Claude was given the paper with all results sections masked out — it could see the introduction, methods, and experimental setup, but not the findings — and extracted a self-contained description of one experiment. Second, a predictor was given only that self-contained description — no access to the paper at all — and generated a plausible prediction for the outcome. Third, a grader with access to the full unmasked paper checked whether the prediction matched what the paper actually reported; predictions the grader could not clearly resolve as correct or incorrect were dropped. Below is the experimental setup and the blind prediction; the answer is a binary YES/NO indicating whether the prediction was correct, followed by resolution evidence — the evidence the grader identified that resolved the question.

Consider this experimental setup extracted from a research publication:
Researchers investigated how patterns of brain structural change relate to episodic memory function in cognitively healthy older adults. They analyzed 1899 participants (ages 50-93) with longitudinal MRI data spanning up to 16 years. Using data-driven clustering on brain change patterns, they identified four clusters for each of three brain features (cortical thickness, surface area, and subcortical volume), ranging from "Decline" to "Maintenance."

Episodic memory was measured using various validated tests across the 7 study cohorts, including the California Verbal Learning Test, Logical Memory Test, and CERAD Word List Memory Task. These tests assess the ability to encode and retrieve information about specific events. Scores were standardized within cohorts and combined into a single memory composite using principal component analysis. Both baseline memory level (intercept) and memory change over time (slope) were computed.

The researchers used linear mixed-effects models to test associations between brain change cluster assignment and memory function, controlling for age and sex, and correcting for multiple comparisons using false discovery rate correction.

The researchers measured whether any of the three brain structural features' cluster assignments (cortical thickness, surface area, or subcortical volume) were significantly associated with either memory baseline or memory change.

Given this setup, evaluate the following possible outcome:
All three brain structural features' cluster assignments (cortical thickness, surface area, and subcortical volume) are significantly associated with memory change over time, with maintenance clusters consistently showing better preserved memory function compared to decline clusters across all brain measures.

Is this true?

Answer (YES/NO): NO